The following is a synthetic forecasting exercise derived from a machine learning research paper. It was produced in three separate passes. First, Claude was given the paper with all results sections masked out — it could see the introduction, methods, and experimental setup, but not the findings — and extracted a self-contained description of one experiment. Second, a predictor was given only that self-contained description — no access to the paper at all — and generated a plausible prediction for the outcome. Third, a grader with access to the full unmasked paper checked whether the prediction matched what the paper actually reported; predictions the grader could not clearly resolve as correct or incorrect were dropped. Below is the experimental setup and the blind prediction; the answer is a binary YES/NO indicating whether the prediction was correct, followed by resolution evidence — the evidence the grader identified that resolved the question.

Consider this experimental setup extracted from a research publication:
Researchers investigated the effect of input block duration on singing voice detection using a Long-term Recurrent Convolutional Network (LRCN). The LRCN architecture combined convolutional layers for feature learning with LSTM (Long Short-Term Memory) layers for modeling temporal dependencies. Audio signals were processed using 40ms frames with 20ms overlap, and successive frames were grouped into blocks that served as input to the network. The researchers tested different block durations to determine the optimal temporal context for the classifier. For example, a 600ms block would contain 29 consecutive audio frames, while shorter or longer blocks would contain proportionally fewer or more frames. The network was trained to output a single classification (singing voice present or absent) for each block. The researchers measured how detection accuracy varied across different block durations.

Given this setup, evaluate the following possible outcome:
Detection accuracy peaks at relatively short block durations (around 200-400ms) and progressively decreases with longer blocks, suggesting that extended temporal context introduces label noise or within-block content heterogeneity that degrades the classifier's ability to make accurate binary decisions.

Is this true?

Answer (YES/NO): NO